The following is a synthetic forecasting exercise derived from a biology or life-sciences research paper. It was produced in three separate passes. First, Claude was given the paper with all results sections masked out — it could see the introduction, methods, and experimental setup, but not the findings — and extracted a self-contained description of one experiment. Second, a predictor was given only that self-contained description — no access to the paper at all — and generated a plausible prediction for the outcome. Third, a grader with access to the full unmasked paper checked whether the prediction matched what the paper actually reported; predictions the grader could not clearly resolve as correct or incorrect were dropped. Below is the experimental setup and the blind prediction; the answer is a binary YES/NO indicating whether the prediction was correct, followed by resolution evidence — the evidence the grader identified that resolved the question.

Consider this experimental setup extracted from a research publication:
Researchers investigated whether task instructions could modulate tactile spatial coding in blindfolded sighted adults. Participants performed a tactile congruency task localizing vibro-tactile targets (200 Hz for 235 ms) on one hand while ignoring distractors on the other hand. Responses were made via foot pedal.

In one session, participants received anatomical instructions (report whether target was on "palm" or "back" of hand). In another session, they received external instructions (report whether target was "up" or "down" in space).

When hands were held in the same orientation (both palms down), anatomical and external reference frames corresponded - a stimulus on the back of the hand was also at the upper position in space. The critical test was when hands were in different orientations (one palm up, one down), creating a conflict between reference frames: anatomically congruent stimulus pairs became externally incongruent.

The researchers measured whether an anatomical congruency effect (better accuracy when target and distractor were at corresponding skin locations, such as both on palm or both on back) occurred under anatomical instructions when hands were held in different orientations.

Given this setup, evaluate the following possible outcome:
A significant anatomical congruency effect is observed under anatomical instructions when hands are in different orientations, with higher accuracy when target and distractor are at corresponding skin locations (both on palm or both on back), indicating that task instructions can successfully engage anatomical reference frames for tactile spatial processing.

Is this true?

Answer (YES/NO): YES